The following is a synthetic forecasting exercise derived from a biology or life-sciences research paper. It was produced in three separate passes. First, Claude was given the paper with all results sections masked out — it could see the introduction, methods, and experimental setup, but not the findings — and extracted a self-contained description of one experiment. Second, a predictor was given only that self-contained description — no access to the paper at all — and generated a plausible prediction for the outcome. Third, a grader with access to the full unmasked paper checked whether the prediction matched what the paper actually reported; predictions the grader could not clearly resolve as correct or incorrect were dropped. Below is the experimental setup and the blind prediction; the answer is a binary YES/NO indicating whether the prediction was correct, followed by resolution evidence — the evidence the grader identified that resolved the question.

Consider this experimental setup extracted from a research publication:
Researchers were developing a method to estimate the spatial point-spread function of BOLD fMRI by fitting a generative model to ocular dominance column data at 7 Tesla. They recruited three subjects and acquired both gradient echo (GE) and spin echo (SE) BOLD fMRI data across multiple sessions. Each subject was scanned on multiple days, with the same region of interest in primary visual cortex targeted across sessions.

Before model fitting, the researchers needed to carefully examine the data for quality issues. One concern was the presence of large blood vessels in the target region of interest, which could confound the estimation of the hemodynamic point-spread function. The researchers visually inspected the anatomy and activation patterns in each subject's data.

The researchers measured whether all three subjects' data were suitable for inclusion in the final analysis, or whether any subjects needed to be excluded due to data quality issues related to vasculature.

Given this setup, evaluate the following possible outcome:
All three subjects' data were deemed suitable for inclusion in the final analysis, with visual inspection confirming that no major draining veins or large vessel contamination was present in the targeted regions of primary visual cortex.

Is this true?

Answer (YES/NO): NO